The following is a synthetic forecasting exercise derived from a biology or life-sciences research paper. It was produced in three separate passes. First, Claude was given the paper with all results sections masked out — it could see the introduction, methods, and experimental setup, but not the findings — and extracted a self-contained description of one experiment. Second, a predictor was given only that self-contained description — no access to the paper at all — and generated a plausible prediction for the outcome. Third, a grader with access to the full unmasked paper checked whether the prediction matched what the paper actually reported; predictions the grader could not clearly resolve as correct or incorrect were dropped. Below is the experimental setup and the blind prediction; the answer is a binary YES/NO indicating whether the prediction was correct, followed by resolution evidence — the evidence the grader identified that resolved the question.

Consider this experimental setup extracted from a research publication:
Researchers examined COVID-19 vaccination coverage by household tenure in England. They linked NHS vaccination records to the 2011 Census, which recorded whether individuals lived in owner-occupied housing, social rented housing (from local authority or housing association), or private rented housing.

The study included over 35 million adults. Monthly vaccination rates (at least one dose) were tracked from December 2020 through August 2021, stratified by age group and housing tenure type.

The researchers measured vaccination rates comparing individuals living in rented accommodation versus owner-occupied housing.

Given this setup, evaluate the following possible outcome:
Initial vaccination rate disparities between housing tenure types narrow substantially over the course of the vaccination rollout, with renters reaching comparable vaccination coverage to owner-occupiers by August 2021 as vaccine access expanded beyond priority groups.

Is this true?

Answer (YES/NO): NO